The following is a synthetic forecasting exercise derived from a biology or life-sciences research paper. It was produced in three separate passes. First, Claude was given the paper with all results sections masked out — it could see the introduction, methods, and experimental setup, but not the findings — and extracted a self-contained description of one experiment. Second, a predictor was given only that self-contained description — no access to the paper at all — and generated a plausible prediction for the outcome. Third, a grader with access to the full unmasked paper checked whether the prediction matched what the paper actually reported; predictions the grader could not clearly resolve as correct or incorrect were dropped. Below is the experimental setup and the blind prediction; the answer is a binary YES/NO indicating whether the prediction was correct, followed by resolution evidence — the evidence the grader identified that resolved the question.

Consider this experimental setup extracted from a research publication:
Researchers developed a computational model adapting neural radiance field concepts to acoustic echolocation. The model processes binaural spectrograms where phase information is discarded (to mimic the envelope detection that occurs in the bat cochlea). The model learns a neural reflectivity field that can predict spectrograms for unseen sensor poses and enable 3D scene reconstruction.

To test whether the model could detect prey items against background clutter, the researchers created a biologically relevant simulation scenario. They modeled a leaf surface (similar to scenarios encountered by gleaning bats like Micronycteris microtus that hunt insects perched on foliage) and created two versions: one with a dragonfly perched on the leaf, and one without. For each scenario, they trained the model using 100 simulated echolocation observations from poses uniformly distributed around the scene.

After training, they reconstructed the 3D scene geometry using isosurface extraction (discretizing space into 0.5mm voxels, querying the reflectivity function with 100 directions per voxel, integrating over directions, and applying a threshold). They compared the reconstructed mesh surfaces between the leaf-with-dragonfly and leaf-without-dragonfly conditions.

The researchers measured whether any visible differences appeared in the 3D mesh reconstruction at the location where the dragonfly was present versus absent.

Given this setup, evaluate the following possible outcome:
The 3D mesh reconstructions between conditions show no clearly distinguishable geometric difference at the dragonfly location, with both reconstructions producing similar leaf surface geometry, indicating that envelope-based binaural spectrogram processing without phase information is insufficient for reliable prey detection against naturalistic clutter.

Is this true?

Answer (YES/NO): NO